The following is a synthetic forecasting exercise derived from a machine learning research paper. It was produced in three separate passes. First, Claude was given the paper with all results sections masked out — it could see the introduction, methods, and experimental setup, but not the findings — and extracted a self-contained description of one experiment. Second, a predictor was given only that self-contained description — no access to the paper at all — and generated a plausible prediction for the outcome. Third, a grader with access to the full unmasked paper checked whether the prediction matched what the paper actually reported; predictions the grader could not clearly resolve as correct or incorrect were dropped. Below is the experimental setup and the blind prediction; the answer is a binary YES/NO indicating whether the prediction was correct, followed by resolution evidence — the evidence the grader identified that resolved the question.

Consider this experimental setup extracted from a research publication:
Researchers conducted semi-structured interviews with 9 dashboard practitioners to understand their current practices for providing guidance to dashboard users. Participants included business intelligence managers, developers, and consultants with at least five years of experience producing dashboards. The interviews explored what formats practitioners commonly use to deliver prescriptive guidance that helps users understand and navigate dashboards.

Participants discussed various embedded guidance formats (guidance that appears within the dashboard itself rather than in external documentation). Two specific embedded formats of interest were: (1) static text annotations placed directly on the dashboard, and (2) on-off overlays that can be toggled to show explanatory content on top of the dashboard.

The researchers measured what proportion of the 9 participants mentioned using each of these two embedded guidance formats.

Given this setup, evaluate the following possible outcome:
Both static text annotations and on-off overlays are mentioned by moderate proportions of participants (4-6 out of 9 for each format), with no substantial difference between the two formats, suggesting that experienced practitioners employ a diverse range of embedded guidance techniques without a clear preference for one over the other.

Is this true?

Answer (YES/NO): YES